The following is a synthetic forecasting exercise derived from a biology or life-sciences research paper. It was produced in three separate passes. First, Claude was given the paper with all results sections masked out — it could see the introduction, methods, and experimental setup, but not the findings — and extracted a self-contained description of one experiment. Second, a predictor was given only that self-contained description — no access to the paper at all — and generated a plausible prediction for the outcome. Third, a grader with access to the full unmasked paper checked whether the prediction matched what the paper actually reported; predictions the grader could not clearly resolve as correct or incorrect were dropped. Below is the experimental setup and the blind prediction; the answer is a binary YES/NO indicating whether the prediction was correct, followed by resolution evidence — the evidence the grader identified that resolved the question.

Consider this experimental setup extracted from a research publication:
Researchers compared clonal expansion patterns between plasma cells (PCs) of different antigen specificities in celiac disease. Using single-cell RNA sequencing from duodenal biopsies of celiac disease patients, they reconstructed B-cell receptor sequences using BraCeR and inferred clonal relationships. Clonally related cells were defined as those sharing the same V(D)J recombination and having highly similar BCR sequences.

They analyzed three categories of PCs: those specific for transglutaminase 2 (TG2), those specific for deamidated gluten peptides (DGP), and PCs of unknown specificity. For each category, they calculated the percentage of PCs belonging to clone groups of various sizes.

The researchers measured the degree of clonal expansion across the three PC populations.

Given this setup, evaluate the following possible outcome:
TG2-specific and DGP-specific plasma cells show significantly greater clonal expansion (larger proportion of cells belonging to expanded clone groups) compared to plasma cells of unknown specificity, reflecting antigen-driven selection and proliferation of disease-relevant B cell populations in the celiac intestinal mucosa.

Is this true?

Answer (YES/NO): YES